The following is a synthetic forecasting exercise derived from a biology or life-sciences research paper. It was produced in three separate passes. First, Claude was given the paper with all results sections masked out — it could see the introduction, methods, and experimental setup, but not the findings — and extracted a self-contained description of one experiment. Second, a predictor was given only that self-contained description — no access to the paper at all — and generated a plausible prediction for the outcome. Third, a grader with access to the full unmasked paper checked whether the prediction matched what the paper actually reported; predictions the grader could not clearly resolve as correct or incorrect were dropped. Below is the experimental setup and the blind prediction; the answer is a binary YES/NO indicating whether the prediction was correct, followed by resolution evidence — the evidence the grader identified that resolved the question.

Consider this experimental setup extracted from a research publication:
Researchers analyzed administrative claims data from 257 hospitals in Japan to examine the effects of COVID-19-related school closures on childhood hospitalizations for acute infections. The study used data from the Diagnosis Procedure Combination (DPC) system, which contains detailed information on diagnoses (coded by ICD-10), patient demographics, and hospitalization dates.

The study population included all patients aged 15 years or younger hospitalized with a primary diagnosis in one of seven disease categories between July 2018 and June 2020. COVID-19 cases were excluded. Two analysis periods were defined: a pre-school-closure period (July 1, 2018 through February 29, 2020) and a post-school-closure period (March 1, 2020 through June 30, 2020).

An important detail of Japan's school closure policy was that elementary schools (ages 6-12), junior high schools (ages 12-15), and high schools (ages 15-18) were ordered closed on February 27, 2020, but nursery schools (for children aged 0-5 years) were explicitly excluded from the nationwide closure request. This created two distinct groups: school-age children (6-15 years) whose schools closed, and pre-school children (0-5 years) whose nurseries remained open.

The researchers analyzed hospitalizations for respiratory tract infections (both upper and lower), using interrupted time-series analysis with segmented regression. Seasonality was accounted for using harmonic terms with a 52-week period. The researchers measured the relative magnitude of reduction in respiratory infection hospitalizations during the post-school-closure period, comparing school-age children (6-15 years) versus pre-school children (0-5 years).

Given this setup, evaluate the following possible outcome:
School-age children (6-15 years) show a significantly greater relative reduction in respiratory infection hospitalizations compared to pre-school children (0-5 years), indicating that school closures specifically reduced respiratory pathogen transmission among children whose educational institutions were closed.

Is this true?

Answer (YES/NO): NO